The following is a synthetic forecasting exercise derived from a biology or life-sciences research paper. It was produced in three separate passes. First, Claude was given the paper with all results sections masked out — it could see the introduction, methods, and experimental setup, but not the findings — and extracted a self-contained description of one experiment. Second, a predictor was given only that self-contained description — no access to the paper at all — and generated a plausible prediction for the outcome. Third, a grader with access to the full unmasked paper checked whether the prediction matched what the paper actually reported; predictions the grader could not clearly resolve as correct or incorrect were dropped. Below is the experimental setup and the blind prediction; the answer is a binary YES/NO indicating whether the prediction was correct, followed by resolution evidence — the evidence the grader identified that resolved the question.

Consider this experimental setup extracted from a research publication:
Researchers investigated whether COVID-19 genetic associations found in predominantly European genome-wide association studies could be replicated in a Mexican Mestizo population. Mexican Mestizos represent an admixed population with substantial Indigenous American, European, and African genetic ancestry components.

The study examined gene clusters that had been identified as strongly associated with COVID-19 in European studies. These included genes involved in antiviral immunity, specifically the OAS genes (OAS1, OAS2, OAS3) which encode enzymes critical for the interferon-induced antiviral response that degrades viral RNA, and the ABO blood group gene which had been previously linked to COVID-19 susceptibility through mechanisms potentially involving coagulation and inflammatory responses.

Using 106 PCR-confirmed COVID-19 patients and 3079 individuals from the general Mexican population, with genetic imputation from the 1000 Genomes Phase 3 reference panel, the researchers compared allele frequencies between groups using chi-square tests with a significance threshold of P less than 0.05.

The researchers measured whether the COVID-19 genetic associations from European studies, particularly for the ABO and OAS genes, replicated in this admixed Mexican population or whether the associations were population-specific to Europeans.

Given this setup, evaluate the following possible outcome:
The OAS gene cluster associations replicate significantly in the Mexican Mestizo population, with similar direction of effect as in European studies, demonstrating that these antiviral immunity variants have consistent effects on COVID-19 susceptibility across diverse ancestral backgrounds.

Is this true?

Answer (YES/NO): YES